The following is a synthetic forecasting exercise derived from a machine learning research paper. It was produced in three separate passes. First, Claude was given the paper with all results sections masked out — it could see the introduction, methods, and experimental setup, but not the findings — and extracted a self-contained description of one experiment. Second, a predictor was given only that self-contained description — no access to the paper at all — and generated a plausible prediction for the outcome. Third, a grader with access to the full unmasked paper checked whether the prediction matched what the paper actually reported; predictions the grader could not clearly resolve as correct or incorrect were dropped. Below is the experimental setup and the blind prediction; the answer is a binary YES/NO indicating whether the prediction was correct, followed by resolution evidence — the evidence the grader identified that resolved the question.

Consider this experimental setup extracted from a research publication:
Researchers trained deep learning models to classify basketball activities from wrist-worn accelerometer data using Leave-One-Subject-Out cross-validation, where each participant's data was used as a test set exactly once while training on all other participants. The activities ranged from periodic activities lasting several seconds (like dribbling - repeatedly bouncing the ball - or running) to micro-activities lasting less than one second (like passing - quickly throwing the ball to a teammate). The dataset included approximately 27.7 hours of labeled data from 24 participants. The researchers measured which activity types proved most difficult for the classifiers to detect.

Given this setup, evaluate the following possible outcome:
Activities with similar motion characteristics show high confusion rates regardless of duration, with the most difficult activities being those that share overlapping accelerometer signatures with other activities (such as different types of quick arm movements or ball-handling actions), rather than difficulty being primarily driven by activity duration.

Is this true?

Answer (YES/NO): NO